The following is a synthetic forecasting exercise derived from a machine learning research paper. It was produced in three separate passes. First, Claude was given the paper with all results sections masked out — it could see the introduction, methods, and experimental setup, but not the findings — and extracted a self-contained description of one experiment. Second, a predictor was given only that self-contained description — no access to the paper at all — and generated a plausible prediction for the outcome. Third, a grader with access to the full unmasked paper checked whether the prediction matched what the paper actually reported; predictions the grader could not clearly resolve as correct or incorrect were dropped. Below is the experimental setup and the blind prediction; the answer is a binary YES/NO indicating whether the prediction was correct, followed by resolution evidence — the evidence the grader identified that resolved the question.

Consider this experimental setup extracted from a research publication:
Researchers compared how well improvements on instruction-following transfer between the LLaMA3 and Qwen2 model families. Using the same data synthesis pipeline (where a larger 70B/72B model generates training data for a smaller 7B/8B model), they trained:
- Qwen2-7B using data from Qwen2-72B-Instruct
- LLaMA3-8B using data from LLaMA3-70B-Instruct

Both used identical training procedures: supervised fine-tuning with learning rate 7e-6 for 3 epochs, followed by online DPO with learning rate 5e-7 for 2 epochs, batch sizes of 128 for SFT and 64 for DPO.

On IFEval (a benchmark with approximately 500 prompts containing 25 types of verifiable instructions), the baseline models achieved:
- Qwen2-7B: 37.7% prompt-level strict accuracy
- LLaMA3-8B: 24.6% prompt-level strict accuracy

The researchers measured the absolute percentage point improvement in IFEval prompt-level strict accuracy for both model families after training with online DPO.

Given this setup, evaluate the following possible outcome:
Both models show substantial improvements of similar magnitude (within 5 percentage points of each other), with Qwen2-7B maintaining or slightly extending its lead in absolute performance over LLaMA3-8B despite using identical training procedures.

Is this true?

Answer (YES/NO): YES